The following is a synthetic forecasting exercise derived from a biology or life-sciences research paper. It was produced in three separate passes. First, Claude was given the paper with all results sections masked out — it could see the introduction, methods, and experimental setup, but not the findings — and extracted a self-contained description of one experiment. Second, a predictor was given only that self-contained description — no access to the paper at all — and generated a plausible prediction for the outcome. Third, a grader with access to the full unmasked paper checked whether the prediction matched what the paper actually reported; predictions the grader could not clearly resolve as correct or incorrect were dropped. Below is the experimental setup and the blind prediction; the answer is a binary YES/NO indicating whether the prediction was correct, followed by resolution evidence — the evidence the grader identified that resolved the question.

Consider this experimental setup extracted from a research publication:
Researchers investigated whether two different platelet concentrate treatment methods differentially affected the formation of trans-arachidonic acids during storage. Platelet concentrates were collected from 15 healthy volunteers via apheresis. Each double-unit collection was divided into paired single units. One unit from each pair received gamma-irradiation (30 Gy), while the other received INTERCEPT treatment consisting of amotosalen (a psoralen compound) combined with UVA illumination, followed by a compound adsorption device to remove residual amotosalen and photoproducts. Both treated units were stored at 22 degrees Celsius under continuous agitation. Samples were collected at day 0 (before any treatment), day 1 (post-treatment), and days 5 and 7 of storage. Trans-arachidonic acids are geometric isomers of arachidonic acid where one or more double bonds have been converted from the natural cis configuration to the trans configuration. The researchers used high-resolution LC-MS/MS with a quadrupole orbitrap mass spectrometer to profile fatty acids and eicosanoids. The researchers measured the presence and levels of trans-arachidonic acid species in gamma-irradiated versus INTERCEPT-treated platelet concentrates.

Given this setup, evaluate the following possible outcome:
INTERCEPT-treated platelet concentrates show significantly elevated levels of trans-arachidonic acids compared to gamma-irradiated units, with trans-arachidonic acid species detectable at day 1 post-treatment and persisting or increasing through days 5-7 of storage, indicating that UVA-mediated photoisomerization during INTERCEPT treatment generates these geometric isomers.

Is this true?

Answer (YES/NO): YES